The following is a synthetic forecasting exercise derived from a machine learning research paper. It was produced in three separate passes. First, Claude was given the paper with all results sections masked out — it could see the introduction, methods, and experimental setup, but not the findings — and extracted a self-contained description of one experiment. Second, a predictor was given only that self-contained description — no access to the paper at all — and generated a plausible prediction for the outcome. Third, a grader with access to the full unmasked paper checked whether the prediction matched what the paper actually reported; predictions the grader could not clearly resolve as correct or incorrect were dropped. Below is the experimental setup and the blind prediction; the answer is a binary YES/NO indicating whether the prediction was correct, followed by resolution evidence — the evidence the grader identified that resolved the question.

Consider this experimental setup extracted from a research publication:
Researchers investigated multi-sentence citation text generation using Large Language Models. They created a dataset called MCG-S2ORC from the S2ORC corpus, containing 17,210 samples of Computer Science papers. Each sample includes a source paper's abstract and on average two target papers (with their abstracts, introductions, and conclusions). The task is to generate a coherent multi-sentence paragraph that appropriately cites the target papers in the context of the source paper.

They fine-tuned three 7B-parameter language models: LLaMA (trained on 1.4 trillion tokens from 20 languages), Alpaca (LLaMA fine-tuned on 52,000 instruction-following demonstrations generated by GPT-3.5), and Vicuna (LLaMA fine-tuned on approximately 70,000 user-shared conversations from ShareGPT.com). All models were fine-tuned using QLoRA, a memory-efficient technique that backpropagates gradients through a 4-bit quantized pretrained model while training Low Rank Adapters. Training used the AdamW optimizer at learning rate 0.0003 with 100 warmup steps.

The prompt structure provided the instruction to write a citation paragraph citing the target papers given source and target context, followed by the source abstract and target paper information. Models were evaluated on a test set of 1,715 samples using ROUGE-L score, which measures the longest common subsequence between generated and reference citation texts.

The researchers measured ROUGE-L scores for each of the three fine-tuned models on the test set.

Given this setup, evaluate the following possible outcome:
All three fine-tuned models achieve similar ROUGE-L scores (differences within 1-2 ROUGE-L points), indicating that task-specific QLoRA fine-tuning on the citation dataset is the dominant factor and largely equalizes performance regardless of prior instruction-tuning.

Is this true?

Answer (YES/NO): NO